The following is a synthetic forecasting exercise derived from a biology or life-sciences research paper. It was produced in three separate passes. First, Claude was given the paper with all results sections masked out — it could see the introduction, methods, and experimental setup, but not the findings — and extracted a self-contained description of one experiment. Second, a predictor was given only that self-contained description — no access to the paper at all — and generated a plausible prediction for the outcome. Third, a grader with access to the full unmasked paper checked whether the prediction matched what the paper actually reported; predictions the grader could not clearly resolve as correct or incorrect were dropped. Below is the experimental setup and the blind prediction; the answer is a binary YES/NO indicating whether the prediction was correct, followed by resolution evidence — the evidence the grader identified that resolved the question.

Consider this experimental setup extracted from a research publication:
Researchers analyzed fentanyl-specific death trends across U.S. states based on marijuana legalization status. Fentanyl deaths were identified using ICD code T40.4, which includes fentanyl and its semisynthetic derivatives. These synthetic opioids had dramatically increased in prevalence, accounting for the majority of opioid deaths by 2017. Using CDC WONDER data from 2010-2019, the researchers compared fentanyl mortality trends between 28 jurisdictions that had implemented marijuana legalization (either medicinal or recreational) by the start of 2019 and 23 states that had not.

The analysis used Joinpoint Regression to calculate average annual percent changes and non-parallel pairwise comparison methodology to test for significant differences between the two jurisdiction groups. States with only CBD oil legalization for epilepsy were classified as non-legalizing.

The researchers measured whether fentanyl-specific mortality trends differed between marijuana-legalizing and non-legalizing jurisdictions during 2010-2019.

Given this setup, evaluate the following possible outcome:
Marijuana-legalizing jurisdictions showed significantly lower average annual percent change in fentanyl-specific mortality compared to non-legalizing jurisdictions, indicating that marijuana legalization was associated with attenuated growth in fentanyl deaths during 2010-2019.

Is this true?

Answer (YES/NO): NO